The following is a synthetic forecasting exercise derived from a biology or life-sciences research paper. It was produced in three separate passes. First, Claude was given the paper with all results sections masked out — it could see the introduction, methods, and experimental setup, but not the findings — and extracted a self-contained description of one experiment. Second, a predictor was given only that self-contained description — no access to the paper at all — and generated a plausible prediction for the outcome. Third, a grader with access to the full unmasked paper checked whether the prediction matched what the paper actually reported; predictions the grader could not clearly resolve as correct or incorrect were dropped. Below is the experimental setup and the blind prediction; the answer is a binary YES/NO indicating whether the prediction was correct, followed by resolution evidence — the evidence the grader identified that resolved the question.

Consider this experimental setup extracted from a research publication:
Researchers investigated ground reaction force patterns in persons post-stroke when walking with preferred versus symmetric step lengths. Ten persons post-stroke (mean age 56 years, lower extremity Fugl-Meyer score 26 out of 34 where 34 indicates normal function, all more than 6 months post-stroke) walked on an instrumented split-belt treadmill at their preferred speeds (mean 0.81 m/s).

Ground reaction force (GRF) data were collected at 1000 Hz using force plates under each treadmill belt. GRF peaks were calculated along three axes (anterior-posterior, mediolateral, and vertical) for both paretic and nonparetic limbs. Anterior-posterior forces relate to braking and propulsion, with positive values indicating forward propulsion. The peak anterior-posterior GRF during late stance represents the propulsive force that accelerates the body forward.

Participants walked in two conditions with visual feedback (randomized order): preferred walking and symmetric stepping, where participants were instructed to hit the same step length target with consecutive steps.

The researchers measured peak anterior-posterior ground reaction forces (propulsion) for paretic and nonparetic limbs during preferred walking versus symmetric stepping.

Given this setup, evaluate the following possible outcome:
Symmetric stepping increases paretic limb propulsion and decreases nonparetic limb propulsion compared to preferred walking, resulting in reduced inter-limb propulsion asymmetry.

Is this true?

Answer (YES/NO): NO